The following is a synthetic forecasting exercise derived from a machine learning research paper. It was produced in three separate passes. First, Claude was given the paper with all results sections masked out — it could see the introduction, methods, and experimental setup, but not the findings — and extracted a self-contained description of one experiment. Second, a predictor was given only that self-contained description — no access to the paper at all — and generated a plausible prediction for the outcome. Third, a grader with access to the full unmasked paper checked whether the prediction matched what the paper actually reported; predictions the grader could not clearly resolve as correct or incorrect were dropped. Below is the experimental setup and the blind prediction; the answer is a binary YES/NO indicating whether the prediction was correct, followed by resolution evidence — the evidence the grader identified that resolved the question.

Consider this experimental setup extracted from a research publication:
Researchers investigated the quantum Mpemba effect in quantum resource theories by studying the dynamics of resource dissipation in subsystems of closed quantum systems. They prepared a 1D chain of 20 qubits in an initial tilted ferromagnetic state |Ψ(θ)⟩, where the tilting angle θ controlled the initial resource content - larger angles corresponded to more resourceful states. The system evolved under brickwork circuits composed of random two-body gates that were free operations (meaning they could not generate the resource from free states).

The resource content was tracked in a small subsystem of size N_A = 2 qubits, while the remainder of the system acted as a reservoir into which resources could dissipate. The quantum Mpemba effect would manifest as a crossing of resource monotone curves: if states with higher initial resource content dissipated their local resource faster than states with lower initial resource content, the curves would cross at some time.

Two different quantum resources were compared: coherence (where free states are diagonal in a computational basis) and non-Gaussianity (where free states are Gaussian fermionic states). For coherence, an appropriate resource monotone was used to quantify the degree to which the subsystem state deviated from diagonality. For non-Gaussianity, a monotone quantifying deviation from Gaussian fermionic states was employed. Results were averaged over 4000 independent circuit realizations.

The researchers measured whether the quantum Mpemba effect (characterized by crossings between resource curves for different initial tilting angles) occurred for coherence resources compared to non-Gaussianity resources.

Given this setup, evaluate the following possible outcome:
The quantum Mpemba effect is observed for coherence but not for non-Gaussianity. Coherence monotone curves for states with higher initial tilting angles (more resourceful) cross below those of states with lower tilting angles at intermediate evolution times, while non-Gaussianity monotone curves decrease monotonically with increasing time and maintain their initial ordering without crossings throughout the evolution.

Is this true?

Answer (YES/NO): YES